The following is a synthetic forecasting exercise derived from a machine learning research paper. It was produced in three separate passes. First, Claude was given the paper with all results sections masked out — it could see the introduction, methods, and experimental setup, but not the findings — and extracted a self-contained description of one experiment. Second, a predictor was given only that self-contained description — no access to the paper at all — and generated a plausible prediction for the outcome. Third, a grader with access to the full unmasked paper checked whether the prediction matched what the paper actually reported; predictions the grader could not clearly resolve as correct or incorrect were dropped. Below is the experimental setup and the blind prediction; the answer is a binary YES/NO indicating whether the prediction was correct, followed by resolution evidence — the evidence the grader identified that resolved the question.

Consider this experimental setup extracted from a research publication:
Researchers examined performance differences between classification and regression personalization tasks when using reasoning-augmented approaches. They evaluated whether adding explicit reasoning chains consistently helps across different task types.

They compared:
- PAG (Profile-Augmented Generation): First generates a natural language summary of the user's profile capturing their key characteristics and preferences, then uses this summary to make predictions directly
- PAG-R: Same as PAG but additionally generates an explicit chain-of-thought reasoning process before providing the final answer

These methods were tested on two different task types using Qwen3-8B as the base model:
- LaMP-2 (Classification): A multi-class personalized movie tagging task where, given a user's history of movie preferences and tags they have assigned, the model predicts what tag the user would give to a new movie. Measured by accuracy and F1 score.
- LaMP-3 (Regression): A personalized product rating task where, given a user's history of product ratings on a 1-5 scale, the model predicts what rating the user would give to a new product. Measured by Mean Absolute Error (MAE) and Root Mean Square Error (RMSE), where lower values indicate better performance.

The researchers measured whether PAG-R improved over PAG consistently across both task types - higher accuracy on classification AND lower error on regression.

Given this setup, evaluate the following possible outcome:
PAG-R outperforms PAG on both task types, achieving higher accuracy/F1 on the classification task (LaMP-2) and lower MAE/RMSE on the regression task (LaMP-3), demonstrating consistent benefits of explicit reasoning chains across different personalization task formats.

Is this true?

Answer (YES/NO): YES